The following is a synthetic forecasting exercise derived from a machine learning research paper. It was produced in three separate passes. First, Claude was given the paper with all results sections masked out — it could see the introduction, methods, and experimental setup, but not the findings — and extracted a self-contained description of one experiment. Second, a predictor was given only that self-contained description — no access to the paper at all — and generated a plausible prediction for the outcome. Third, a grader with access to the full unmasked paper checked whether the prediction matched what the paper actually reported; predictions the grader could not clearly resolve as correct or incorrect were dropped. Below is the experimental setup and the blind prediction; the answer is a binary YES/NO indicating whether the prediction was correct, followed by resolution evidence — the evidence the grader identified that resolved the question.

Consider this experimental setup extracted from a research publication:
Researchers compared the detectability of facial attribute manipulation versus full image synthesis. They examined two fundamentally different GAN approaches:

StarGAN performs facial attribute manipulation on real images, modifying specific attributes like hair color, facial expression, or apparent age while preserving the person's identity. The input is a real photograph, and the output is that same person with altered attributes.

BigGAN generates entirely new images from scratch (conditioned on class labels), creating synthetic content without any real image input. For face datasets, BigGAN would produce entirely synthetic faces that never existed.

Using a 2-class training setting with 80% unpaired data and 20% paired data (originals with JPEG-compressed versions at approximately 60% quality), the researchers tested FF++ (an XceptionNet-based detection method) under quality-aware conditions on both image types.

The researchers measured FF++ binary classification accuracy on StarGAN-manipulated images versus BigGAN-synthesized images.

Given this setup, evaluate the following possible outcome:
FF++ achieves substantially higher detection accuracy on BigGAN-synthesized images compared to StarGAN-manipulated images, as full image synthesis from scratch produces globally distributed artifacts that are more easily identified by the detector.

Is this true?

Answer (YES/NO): NO